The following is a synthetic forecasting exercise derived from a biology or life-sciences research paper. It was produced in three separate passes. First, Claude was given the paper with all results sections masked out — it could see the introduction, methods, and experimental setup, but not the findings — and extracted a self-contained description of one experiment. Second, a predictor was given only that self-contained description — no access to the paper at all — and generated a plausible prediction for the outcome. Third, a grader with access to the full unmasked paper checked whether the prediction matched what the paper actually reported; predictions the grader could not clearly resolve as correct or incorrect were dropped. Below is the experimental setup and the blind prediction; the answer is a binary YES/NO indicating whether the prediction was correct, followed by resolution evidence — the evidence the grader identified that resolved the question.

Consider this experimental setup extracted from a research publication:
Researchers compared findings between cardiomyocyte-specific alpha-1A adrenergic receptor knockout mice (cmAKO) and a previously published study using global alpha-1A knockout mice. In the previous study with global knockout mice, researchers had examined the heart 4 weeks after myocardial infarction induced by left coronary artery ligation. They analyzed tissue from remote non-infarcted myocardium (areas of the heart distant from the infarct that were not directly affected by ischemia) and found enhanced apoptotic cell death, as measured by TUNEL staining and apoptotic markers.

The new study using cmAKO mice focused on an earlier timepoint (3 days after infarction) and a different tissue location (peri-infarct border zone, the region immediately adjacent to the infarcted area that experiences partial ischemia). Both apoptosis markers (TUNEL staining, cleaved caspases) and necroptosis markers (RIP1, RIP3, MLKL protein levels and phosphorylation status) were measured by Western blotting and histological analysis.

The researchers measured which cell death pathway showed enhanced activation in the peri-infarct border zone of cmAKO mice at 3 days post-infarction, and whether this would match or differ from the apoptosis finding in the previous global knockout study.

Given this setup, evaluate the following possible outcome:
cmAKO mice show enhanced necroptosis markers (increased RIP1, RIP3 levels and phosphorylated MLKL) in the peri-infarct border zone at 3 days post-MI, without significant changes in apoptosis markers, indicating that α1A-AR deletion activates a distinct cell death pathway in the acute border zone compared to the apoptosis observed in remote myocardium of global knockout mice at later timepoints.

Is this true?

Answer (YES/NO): YES